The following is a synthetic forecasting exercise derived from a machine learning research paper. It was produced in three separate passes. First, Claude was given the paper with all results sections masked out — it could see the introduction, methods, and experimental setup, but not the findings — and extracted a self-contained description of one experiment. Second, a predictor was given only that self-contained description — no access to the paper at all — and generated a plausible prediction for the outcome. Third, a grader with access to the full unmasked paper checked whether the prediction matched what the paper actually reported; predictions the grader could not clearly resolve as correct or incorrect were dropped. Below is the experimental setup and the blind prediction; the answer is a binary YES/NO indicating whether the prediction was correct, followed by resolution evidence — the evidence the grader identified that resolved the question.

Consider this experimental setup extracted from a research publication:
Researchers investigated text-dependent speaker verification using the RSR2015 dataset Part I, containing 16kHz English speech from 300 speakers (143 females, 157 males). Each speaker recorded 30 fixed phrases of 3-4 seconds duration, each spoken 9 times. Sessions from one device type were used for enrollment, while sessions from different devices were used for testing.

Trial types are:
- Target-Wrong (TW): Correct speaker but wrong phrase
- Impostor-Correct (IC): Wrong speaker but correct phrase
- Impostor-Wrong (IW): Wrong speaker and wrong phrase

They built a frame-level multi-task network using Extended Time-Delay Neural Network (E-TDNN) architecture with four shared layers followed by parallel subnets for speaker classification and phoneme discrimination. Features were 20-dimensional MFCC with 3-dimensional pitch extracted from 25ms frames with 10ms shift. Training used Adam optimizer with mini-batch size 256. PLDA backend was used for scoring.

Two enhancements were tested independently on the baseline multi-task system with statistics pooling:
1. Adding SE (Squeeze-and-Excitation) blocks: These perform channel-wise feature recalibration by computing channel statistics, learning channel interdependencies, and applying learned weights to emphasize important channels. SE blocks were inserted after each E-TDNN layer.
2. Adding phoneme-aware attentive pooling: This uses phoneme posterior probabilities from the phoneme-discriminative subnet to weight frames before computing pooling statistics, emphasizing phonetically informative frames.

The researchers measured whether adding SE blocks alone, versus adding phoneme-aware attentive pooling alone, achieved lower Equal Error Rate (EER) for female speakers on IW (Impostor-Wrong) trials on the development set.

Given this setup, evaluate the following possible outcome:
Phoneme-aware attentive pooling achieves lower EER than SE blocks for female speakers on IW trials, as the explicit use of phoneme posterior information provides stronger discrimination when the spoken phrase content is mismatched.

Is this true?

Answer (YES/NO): YES